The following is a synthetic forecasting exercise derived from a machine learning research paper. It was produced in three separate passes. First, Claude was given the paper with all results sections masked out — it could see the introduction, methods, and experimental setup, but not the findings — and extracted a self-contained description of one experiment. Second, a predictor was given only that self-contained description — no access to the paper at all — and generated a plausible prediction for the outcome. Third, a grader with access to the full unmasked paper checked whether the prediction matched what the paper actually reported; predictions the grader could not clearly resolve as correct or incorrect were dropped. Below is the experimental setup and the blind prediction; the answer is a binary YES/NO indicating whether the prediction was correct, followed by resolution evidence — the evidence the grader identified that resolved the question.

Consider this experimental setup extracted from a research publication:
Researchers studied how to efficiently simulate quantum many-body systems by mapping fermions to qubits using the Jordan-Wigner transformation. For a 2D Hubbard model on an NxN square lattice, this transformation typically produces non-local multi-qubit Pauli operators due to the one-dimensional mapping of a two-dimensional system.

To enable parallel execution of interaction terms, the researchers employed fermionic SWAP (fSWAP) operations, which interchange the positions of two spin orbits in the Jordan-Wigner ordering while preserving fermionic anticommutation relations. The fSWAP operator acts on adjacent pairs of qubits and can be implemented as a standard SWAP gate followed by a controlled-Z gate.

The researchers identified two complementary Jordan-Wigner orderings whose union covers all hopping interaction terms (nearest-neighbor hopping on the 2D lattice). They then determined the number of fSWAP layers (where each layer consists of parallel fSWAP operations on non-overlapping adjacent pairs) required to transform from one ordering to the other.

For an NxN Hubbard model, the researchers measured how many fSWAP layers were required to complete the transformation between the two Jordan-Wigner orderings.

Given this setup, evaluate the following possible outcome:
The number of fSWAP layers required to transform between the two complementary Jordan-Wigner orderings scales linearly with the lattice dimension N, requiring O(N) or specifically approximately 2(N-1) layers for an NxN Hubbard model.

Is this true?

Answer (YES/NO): NO